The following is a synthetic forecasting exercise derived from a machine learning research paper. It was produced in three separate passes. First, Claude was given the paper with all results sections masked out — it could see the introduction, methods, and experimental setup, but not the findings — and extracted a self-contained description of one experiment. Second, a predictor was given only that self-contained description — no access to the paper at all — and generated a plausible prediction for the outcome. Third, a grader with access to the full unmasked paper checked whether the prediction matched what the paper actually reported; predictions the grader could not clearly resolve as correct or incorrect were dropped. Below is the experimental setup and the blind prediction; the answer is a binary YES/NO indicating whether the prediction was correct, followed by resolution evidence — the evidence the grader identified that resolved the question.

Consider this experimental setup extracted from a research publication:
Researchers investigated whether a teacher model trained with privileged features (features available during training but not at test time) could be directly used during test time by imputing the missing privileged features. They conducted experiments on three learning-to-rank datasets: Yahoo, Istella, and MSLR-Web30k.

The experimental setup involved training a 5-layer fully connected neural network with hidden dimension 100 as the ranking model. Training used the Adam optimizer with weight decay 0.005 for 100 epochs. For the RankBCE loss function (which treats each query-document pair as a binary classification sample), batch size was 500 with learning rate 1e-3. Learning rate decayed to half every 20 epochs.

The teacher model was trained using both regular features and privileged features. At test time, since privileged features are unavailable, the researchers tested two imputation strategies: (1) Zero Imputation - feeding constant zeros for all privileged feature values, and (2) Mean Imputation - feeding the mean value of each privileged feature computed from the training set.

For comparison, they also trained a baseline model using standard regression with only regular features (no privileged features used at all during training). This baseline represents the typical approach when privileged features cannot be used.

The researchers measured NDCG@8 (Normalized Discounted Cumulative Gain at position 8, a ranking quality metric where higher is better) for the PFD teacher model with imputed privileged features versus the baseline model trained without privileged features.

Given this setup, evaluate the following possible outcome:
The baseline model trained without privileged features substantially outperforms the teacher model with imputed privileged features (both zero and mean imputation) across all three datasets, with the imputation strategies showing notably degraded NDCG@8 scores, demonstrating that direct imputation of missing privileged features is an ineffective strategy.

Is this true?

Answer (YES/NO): YES